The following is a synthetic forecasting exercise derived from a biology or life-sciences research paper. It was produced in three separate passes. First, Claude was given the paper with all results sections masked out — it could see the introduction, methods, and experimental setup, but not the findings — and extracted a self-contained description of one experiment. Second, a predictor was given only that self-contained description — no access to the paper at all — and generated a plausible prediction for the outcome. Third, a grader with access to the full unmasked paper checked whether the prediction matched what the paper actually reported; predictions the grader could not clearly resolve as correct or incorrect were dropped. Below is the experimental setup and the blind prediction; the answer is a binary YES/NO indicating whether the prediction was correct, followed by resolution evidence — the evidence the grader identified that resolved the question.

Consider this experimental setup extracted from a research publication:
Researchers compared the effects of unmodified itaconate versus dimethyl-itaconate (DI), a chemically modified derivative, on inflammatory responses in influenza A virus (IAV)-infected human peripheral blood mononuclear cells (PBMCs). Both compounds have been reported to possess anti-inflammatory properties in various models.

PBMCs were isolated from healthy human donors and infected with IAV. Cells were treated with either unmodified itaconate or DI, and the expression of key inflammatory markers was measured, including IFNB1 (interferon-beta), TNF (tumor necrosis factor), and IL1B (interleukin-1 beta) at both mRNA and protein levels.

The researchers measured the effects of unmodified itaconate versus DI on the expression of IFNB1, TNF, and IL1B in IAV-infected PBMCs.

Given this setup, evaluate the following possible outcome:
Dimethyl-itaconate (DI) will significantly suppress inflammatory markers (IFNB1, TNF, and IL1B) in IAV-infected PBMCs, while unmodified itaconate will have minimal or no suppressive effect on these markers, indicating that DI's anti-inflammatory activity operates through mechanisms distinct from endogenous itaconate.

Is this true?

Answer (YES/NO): YES